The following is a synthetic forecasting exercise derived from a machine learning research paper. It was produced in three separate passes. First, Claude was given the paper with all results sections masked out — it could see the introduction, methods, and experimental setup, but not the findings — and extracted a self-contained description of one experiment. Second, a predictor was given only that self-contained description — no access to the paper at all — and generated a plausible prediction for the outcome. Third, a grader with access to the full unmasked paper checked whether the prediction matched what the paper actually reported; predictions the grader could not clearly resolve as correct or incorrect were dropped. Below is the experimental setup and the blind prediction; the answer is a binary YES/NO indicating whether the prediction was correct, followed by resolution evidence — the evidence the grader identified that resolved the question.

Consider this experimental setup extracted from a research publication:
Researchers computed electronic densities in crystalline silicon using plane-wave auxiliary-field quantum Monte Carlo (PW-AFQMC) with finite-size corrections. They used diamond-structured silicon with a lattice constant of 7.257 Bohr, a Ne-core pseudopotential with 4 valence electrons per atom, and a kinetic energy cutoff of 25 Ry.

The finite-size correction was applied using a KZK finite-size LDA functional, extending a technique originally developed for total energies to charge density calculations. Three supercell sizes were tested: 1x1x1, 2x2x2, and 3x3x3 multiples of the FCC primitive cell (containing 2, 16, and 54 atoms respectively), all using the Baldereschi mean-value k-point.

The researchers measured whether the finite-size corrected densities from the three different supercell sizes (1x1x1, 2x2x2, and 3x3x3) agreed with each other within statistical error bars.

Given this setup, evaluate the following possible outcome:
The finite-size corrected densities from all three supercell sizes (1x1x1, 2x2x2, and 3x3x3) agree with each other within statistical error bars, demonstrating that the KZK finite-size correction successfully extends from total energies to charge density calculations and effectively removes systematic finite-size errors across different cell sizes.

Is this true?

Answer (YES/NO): YES